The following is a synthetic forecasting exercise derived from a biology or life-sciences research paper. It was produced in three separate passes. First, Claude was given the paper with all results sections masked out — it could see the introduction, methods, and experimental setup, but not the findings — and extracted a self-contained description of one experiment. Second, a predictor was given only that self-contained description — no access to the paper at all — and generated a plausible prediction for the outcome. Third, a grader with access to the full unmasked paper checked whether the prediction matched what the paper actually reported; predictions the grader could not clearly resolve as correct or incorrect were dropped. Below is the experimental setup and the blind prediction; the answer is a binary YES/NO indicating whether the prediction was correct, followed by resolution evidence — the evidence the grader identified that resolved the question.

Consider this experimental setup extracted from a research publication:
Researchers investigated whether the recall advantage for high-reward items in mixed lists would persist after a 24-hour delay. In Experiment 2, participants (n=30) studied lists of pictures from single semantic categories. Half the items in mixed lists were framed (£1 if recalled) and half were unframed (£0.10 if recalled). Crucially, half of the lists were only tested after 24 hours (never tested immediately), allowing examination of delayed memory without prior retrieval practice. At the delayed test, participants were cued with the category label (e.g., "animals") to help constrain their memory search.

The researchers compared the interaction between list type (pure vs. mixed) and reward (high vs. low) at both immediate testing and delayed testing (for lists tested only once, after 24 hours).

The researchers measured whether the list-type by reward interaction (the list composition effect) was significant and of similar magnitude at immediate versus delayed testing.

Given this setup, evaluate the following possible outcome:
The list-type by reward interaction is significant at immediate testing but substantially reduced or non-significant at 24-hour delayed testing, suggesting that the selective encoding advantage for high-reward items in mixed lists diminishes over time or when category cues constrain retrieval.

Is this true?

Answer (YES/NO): YES